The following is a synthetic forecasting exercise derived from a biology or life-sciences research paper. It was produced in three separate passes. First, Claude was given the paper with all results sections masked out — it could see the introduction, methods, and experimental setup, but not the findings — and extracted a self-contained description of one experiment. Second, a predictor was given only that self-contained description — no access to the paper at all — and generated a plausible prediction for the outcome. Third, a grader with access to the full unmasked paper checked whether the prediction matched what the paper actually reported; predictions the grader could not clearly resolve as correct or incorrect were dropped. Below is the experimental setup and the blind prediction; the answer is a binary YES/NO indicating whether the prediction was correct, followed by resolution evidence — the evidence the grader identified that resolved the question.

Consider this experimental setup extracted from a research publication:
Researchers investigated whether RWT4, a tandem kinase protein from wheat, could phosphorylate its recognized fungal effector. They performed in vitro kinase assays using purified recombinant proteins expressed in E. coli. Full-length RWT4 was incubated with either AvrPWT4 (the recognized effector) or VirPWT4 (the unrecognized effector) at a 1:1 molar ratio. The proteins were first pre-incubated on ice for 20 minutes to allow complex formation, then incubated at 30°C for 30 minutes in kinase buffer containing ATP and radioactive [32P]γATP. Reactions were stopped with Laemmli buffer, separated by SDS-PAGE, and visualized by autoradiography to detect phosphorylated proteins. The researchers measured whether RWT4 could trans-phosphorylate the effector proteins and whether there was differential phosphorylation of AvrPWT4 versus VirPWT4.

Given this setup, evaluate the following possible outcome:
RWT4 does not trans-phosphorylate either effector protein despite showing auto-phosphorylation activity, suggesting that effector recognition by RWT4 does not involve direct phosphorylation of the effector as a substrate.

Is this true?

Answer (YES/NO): NO